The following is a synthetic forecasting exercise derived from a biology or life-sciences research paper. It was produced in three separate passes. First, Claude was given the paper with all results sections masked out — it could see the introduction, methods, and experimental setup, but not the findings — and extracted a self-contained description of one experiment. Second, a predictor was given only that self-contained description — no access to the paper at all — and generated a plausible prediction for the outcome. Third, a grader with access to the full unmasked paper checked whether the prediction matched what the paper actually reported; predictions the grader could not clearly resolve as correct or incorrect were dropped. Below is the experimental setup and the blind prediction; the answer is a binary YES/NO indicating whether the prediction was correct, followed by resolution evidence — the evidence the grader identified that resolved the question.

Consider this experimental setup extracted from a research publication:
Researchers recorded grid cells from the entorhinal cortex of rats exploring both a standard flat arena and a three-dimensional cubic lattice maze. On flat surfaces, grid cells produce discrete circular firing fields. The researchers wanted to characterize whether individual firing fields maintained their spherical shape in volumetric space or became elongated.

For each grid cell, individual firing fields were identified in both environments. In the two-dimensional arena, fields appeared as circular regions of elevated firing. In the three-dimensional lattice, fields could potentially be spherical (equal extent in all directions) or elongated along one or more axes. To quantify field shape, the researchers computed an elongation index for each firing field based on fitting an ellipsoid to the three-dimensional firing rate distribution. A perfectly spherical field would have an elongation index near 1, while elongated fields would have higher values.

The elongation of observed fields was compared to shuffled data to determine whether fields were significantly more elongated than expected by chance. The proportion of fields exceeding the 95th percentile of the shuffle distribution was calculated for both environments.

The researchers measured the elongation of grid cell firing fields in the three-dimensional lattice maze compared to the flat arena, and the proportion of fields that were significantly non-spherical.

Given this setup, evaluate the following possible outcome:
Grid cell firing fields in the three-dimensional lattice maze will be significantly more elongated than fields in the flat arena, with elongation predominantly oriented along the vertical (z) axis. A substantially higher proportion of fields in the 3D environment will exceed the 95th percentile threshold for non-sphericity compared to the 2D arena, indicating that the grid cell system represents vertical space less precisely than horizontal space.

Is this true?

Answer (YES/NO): YES